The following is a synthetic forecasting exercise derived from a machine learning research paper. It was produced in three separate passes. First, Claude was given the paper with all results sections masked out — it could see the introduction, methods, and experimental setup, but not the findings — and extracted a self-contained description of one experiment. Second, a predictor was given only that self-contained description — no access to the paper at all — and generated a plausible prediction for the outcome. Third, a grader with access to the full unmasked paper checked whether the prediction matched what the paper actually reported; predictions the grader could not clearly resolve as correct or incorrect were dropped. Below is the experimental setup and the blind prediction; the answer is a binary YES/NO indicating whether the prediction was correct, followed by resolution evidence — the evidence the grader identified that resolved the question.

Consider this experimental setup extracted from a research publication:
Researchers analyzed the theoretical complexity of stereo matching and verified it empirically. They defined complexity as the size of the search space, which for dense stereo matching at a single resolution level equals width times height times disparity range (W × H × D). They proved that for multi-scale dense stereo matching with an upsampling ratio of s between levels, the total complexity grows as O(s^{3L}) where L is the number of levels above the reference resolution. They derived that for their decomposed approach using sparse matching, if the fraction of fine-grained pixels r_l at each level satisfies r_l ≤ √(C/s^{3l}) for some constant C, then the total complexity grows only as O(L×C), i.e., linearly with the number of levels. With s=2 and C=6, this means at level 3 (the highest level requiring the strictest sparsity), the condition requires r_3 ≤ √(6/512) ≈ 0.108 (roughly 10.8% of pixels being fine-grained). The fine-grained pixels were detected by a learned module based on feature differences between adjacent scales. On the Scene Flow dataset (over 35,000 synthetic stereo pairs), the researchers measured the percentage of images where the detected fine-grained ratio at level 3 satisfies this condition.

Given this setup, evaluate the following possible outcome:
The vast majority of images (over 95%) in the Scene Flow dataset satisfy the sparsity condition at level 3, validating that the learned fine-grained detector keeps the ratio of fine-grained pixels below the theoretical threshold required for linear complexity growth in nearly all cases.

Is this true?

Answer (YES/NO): YES